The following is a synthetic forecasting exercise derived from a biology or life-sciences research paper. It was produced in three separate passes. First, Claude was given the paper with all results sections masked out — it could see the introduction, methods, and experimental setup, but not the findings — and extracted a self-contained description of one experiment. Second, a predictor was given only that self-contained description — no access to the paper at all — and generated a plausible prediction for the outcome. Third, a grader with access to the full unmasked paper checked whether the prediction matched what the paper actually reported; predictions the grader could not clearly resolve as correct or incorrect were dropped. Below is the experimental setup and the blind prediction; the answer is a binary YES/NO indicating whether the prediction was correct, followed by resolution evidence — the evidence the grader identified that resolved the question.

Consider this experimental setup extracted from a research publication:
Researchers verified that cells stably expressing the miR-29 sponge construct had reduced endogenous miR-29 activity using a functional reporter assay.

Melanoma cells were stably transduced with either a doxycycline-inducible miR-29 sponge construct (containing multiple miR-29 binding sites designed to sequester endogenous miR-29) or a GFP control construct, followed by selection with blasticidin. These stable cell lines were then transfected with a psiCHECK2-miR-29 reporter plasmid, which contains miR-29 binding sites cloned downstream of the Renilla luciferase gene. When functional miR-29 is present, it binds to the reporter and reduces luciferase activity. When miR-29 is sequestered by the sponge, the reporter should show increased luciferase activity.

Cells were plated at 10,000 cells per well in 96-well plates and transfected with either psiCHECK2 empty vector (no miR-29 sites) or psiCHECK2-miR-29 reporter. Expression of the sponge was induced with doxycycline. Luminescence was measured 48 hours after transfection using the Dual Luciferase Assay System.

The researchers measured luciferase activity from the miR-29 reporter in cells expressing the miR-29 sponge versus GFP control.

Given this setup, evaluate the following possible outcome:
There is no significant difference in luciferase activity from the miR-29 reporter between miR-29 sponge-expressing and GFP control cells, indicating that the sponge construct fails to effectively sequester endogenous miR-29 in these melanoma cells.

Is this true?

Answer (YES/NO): NO